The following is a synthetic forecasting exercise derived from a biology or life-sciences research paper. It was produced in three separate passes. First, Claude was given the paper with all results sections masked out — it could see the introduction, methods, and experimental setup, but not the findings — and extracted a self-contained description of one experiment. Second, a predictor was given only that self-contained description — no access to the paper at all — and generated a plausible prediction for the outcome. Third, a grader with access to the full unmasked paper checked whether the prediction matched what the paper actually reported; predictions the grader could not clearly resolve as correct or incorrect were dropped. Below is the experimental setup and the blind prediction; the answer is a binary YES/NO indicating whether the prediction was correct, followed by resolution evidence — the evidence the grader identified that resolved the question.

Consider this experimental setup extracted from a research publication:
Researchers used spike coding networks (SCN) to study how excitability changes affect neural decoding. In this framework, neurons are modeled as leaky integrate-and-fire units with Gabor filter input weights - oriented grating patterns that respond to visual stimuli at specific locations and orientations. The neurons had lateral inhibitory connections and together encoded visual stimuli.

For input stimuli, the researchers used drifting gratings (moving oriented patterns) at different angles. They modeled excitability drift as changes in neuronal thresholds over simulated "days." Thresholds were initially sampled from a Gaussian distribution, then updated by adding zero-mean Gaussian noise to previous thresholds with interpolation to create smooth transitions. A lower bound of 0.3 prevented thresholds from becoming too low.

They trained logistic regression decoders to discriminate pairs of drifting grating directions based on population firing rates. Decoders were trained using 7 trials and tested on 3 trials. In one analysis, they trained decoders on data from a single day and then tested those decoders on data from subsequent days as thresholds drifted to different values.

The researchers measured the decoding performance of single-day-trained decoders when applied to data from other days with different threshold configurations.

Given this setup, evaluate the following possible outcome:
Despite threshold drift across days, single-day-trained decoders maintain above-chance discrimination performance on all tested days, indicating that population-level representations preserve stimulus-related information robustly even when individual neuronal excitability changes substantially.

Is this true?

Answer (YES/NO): NO